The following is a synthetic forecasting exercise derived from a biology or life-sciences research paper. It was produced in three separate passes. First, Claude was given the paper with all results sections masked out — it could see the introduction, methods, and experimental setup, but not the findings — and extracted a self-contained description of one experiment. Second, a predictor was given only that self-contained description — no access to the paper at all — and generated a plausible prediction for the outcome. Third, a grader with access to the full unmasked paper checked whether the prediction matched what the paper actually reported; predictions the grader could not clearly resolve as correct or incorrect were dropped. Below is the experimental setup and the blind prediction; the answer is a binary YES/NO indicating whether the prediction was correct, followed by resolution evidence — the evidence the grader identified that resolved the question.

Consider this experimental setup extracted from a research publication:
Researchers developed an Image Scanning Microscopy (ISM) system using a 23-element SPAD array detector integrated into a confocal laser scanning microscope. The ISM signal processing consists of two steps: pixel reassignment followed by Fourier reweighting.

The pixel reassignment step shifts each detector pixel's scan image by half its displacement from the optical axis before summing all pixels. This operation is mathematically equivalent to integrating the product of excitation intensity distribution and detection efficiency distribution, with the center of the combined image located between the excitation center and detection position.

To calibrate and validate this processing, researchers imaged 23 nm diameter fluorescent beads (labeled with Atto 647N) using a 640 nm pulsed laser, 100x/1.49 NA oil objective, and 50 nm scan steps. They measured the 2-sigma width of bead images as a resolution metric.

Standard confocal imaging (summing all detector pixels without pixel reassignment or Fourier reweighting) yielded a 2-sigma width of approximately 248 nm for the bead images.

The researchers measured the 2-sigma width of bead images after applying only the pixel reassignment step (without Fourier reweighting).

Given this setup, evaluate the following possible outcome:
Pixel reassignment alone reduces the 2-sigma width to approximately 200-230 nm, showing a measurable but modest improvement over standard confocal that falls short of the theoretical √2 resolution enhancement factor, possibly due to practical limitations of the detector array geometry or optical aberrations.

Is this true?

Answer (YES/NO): NO